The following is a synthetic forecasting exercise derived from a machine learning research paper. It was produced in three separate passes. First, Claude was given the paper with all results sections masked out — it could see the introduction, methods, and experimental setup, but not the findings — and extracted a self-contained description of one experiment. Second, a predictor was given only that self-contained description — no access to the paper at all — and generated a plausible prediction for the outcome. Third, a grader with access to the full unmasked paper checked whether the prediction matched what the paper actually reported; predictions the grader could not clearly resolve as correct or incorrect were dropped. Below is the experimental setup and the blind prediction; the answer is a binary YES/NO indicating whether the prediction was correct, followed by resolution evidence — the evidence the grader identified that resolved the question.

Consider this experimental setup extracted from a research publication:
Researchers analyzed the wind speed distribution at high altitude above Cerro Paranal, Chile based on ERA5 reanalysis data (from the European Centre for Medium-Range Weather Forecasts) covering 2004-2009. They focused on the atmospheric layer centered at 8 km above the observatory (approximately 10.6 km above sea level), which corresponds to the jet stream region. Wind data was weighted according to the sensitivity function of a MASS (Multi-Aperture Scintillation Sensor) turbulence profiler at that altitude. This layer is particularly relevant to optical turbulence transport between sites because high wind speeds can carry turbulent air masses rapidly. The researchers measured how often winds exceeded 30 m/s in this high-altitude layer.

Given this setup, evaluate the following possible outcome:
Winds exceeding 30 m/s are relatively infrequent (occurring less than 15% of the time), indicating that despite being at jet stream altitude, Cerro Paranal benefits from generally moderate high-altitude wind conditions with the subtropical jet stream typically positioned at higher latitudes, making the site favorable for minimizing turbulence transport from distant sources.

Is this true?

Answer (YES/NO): NO